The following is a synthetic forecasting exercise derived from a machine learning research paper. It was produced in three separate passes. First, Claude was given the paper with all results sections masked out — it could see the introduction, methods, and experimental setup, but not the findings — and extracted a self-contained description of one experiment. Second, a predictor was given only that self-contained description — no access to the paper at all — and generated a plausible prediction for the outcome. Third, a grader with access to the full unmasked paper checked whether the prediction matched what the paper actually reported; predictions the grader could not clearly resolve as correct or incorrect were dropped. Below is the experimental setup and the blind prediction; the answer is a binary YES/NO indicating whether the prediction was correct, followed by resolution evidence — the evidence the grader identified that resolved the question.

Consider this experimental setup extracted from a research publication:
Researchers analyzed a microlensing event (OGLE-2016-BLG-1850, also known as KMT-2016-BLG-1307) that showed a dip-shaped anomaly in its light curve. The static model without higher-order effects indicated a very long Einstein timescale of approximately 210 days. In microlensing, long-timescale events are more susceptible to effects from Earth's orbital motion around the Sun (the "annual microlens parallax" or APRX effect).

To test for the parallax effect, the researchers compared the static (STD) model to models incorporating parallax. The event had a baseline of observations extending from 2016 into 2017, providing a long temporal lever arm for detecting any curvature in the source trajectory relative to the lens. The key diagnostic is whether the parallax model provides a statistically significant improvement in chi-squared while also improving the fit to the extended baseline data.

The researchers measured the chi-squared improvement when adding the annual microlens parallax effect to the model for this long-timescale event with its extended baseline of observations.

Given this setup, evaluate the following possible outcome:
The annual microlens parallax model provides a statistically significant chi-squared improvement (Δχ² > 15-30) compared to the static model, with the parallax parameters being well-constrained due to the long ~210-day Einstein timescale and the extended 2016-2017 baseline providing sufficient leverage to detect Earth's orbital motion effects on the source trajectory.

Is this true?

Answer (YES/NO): YES